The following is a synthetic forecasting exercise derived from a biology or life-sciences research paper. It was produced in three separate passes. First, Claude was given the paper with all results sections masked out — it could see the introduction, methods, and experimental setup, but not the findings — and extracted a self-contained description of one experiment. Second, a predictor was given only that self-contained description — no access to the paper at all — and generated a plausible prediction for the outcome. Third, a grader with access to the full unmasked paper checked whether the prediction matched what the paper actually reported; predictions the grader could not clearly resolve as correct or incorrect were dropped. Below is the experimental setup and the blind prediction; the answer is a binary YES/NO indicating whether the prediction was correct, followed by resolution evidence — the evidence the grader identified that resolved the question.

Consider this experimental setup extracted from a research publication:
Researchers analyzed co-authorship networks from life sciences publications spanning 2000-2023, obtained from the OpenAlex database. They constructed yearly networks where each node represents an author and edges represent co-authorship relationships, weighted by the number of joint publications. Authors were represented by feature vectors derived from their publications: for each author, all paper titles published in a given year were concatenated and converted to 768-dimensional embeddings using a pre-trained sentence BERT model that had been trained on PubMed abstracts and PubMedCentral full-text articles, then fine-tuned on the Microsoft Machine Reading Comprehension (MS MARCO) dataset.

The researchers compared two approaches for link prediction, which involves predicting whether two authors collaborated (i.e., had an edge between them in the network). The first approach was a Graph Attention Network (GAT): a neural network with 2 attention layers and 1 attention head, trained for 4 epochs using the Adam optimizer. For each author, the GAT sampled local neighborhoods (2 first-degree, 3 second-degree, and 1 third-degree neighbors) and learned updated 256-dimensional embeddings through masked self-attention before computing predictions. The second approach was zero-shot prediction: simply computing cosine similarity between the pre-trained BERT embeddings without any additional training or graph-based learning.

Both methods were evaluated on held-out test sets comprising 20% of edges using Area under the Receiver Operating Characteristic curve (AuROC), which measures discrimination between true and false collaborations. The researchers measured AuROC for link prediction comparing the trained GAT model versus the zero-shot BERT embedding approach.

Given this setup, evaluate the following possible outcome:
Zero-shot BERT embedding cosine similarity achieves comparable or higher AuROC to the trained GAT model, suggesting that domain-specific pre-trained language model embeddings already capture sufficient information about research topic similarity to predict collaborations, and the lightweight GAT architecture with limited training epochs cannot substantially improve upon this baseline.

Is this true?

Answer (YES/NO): YES